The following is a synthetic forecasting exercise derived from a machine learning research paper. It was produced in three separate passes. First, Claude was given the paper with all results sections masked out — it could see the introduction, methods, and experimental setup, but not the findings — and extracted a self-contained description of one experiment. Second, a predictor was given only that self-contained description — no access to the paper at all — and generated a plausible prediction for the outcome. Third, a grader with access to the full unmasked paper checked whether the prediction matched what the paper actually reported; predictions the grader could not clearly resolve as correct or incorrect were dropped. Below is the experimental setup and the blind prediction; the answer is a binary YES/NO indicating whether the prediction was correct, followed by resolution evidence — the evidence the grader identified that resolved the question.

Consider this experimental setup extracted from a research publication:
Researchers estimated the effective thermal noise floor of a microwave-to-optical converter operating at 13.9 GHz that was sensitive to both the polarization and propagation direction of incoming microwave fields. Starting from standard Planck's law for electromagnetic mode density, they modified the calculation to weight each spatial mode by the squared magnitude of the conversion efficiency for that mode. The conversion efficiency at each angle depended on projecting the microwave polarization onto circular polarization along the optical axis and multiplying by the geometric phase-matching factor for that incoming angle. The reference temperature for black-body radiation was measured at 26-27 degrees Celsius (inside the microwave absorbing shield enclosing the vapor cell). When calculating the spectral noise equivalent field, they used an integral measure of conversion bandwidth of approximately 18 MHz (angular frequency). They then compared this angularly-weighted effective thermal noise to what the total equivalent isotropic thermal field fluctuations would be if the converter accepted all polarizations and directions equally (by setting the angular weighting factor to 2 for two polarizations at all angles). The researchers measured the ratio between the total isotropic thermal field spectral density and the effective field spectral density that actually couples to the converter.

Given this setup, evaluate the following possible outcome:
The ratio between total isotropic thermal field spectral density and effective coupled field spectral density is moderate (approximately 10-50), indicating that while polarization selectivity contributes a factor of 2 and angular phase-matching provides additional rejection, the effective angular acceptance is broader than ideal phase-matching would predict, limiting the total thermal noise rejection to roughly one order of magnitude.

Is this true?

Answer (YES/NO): NO